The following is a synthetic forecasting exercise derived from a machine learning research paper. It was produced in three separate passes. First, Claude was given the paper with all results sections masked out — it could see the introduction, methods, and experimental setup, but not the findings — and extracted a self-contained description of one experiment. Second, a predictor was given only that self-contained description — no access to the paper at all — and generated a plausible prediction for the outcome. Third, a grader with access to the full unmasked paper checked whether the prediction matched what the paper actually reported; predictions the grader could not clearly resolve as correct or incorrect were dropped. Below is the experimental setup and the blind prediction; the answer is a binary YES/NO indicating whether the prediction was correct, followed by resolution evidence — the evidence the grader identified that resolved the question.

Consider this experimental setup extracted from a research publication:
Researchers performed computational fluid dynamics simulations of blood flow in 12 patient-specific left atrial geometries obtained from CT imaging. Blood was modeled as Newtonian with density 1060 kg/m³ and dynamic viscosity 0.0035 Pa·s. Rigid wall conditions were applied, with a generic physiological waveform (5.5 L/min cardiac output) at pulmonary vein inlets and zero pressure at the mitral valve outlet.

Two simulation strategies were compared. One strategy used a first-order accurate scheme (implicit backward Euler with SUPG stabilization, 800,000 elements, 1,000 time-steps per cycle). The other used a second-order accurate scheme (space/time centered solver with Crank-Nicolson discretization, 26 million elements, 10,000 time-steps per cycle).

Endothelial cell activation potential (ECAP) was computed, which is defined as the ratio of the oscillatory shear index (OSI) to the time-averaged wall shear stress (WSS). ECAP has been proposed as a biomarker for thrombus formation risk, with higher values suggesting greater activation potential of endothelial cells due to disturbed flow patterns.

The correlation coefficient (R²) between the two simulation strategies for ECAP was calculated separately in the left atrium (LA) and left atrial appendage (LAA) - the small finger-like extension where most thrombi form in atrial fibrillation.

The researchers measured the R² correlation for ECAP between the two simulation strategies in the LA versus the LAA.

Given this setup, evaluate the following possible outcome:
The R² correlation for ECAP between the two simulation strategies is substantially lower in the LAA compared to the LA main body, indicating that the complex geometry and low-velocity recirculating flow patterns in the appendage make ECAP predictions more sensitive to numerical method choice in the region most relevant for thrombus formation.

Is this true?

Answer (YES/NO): YES